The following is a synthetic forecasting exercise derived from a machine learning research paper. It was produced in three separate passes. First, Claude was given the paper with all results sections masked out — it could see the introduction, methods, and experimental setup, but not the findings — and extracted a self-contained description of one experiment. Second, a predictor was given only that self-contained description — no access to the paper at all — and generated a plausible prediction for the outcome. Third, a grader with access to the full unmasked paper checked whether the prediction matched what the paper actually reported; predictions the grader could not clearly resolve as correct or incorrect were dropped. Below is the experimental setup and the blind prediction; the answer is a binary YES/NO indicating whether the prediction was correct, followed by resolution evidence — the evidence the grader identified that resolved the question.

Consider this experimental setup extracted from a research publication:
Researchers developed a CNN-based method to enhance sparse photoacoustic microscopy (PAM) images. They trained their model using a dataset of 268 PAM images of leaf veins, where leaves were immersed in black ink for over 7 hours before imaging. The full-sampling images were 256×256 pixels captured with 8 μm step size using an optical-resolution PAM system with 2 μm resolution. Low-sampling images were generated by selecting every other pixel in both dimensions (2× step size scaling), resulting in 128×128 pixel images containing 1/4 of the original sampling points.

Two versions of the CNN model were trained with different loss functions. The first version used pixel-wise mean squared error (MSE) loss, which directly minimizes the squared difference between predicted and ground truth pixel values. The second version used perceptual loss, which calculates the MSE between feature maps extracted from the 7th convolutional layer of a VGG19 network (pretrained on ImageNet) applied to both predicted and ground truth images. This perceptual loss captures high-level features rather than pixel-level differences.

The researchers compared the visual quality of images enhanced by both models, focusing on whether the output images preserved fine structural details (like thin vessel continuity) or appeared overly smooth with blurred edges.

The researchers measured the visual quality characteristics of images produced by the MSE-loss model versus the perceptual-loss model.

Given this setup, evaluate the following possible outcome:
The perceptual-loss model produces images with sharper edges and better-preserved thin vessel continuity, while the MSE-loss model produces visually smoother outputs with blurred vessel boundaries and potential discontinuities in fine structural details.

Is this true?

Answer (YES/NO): YES